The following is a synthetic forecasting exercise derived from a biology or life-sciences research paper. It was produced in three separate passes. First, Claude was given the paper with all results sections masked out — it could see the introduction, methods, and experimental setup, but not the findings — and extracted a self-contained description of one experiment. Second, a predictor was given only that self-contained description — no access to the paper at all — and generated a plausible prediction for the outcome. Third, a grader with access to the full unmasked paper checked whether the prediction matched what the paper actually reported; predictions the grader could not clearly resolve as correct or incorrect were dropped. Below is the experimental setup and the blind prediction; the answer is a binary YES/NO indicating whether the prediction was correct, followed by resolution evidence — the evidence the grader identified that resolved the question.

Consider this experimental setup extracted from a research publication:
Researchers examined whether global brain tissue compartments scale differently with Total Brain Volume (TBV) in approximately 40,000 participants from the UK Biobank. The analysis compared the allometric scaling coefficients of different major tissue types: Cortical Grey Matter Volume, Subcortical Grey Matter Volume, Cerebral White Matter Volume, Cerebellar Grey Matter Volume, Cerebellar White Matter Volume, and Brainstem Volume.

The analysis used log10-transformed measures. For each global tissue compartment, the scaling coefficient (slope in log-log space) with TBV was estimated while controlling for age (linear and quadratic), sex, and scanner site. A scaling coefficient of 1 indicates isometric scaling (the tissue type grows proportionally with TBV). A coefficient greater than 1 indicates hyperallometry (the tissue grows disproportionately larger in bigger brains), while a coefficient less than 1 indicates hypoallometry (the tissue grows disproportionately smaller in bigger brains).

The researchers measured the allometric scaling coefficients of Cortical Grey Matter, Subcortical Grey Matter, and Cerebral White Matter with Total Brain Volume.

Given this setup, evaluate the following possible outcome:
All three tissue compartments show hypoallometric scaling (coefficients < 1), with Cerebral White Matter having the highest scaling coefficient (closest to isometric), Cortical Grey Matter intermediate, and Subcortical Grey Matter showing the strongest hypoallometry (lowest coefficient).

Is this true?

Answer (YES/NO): NO